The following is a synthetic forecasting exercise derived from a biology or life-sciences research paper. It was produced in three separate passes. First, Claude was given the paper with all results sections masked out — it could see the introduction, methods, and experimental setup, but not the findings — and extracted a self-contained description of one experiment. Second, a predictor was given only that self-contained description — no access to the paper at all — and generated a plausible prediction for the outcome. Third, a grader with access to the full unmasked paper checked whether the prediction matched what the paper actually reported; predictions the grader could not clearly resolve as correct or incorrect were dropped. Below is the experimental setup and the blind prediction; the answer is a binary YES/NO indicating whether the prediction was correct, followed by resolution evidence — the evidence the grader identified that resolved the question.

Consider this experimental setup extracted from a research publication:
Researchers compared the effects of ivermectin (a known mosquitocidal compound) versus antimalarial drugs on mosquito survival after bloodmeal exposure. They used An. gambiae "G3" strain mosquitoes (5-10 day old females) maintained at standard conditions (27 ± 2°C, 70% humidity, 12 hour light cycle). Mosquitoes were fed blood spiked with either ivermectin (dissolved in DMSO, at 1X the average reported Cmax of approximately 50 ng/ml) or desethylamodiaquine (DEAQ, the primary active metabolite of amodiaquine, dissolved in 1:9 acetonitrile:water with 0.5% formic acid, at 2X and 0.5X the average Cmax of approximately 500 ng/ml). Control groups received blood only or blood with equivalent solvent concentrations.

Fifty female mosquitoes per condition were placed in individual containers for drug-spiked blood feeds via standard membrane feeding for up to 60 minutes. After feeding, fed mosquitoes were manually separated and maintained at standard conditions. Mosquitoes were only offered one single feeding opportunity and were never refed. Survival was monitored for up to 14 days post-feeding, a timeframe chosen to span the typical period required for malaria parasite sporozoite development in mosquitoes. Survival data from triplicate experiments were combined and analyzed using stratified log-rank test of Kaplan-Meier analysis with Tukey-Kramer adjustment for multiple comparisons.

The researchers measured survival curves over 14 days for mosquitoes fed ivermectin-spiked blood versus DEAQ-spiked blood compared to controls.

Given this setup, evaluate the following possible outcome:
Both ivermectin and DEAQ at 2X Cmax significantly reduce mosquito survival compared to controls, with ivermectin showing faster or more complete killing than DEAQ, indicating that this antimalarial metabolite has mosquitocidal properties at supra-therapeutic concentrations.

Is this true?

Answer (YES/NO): NO